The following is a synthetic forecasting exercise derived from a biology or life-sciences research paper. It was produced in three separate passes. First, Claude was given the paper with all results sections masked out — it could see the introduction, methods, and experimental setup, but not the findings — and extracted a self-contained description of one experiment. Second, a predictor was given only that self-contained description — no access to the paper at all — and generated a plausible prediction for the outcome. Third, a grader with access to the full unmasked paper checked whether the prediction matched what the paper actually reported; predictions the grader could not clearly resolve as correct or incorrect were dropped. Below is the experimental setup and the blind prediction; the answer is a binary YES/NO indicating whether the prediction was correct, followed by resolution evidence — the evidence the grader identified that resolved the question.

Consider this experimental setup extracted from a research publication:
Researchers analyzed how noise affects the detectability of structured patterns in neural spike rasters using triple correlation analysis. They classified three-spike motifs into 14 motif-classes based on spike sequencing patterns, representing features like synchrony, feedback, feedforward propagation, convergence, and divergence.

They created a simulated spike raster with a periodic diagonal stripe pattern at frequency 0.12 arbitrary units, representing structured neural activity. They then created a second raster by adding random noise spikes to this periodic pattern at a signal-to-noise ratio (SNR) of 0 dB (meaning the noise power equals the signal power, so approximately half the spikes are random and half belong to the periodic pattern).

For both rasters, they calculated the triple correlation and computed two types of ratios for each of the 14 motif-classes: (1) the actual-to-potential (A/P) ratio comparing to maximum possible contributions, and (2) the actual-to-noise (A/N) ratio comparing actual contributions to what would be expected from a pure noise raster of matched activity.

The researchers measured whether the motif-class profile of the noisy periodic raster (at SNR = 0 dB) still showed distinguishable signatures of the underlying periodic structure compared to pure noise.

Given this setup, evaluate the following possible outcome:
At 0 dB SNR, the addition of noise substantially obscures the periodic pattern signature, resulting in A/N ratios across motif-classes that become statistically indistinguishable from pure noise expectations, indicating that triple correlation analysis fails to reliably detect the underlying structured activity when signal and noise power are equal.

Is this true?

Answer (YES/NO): NO